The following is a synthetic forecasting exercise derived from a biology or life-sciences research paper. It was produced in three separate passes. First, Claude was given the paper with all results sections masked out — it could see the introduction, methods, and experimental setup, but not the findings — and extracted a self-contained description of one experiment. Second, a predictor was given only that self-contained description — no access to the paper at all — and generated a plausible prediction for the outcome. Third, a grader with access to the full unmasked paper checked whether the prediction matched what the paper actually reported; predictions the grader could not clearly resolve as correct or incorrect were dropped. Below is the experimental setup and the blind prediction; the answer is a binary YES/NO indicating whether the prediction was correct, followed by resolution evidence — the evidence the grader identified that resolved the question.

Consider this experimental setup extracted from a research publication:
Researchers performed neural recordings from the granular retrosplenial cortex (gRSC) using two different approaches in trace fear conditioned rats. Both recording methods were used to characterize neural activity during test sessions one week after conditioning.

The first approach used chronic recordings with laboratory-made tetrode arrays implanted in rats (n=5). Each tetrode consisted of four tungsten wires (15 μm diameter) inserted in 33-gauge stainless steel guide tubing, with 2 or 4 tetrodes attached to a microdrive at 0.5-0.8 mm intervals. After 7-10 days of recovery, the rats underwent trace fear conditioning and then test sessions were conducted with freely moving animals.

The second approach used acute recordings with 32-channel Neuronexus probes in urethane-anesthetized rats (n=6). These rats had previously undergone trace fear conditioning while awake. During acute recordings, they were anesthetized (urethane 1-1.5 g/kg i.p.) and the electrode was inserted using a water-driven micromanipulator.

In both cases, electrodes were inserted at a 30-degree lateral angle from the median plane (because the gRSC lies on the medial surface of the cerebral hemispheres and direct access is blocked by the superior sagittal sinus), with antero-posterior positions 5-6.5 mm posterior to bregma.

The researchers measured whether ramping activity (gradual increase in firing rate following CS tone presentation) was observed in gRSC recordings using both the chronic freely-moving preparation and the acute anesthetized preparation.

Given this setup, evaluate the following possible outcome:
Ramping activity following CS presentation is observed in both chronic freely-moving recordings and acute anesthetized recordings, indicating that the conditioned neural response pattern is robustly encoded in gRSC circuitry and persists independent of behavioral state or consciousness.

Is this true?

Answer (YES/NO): YES